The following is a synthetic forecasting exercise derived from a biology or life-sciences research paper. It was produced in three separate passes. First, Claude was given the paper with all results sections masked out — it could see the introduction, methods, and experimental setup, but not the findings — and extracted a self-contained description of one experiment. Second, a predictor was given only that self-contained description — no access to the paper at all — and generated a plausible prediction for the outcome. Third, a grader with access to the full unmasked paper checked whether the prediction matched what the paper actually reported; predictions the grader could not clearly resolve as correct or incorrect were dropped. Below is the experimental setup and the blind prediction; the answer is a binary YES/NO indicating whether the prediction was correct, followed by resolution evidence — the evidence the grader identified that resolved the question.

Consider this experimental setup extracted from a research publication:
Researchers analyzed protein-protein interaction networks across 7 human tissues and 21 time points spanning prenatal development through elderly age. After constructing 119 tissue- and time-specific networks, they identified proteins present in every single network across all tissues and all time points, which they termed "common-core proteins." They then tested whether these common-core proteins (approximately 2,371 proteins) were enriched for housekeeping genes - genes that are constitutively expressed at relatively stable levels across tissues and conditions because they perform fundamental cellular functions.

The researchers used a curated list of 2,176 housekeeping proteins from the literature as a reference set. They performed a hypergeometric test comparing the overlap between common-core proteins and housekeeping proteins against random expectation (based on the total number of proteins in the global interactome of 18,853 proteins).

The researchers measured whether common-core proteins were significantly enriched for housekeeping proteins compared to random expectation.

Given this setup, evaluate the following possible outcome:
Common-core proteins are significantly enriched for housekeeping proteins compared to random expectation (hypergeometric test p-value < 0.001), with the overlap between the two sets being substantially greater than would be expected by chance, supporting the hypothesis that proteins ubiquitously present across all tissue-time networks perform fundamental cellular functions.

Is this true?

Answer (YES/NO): YES